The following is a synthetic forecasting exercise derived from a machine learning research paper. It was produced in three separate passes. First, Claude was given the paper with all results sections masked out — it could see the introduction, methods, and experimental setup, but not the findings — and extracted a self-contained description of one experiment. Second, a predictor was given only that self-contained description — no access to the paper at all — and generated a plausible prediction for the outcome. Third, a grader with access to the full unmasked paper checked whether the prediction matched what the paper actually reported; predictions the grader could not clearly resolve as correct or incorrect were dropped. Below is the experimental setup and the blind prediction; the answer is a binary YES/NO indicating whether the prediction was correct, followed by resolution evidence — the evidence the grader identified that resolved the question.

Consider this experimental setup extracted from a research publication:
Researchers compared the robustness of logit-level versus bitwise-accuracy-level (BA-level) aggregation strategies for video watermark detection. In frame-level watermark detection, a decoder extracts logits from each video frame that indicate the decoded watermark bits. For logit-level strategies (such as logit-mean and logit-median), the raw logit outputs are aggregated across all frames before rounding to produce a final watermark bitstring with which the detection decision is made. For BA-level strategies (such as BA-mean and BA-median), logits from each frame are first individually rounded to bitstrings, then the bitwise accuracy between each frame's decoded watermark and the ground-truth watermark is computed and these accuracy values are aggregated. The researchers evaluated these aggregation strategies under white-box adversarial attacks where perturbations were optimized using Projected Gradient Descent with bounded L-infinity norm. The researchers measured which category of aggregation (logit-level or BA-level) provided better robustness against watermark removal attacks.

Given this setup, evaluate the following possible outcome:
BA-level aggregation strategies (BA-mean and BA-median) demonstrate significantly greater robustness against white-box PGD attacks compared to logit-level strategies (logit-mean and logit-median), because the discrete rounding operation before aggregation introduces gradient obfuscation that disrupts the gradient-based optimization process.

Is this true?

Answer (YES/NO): NO